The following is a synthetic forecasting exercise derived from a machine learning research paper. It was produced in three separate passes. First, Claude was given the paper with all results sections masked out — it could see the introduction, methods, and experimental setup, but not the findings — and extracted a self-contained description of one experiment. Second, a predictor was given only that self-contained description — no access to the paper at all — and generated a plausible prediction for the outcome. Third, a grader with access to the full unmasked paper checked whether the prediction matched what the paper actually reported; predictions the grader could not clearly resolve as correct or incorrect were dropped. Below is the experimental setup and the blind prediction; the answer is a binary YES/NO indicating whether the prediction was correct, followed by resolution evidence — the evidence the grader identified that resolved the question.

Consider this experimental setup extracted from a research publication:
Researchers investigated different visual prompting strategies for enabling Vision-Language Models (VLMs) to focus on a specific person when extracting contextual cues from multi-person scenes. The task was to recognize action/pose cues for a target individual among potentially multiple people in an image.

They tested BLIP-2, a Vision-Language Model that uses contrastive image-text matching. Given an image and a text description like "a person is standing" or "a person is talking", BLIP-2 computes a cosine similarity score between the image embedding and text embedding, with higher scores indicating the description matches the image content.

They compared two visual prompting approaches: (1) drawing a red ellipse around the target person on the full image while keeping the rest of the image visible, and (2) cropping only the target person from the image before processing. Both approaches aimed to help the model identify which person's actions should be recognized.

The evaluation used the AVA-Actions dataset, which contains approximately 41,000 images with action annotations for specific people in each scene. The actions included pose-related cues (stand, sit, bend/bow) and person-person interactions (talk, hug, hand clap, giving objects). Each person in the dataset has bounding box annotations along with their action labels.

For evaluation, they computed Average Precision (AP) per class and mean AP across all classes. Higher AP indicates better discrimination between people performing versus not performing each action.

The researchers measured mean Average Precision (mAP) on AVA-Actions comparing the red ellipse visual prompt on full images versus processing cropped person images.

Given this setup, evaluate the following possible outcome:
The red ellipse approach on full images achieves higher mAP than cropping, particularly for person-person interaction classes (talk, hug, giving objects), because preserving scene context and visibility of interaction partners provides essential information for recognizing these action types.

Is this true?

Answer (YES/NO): NO